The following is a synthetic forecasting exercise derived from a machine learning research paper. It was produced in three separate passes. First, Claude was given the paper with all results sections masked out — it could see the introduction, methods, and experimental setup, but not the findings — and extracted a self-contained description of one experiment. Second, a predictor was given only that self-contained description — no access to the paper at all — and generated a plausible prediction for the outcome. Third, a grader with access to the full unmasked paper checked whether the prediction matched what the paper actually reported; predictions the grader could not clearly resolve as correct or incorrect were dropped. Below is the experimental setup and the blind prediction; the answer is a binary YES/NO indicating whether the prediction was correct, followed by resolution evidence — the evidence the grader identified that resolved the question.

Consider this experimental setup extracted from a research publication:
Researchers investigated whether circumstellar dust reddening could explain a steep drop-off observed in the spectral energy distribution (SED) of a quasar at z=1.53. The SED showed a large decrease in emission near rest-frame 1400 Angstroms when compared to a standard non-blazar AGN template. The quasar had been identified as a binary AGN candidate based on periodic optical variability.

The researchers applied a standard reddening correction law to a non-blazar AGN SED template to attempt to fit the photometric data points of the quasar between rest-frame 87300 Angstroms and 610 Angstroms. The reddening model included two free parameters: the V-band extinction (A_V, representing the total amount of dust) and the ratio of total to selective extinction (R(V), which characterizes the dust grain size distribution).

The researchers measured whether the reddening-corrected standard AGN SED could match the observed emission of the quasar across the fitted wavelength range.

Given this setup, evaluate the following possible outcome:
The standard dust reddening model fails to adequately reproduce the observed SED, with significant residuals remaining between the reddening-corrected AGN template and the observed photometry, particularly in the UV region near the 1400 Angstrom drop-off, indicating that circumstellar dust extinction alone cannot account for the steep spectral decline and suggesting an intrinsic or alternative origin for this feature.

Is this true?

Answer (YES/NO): NO